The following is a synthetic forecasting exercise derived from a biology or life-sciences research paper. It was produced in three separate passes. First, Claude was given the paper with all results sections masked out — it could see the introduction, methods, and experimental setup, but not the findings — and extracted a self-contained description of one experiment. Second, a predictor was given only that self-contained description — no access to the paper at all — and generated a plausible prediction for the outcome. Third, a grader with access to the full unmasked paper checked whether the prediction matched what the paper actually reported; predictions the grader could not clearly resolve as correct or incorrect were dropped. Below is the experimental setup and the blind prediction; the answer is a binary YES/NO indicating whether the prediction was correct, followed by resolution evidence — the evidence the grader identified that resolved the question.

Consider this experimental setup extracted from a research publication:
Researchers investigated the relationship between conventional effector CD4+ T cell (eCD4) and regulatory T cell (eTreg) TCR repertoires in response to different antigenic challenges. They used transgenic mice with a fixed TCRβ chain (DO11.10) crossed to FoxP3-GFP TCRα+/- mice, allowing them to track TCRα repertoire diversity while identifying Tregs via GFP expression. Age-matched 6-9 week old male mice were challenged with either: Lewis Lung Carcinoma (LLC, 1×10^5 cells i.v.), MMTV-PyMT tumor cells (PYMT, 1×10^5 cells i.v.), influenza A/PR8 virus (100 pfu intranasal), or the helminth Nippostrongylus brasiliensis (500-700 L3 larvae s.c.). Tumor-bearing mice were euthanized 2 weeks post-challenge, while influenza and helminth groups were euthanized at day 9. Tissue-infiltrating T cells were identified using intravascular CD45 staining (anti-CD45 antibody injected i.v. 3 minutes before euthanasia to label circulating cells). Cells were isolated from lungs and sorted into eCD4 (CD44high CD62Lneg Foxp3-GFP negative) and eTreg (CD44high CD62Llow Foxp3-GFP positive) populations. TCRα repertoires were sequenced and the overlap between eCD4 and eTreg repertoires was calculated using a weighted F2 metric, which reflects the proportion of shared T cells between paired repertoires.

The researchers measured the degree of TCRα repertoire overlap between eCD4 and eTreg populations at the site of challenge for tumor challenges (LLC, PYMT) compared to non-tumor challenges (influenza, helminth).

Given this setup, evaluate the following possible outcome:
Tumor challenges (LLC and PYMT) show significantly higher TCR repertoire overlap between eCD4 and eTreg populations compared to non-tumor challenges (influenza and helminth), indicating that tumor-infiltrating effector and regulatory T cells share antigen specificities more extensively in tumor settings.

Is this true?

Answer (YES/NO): YES